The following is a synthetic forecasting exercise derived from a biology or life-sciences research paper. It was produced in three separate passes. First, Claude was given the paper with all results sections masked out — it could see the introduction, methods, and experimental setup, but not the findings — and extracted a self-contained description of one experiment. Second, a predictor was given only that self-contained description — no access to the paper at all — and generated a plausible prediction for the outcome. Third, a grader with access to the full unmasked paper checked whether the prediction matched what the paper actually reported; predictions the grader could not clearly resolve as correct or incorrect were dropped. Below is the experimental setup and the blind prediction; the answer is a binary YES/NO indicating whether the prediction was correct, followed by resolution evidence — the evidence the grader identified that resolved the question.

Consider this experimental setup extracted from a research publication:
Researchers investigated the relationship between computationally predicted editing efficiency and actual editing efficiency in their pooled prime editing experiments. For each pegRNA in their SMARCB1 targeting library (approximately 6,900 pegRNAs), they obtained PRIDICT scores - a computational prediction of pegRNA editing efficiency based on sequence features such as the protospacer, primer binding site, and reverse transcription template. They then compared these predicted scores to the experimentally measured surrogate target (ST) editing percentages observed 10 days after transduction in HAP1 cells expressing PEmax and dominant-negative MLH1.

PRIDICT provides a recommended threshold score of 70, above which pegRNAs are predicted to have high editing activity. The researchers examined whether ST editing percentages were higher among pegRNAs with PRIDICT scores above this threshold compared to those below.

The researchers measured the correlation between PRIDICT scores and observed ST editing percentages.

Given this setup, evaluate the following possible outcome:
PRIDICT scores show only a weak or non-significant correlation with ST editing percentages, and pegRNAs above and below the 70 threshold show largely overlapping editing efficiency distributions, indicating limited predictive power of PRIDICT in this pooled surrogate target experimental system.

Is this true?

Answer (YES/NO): NO